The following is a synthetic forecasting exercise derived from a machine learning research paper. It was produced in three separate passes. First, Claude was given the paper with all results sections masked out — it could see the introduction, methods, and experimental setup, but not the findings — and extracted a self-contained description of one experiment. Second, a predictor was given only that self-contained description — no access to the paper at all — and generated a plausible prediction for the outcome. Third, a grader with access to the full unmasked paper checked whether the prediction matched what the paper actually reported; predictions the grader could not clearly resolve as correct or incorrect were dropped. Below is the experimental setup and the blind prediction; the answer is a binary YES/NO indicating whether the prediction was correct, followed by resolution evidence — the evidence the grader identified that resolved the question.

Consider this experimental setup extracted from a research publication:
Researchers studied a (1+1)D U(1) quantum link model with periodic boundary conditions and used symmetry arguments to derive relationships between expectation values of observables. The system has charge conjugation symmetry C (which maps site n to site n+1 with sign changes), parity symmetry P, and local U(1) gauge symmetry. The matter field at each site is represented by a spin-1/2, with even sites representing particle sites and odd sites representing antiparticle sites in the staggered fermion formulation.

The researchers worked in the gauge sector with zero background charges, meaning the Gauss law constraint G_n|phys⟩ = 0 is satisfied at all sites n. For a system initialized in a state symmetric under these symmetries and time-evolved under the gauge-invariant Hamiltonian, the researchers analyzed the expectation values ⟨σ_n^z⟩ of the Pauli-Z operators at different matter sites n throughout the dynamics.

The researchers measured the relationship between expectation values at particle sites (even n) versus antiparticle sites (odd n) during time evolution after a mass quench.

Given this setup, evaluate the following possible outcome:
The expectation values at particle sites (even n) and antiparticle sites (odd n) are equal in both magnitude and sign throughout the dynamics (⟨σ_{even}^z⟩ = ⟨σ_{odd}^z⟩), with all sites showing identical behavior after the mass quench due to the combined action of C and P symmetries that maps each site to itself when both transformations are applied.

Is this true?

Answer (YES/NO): NO